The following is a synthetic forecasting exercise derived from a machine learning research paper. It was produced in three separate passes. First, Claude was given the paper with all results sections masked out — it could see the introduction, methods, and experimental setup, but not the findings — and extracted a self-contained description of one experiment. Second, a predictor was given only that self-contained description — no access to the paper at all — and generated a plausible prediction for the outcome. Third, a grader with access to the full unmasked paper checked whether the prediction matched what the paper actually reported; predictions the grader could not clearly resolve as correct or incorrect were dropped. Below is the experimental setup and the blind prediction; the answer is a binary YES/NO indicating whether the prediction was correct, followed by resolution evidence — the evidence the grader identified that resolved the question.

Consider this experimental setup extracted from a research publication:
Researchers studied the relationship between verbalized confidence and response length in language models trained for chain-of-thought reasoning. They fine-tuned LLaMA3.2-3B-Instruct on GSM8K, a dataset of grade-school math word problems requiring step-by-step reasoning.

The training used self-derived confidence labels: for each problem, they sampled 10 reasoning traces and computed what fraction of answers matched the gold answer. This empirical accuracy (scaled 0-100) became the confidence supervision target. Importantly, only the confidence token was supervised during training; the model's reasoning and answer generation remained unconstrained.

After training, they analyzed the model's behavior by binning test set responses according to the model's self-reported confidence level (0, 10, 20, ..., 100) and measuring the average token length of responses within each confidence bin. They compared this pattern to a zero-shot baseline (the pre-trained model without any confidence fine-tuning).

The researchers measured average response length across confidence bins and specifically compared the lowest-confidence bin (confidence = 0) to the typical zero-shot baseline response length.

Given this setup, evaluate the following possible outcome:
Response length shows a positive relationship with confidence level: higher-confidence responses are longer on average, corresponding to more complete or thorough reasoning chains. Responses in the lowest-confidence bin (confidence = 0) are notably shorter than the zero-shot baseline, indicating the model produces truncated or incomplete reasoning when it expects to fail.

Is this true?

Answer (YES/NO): NO